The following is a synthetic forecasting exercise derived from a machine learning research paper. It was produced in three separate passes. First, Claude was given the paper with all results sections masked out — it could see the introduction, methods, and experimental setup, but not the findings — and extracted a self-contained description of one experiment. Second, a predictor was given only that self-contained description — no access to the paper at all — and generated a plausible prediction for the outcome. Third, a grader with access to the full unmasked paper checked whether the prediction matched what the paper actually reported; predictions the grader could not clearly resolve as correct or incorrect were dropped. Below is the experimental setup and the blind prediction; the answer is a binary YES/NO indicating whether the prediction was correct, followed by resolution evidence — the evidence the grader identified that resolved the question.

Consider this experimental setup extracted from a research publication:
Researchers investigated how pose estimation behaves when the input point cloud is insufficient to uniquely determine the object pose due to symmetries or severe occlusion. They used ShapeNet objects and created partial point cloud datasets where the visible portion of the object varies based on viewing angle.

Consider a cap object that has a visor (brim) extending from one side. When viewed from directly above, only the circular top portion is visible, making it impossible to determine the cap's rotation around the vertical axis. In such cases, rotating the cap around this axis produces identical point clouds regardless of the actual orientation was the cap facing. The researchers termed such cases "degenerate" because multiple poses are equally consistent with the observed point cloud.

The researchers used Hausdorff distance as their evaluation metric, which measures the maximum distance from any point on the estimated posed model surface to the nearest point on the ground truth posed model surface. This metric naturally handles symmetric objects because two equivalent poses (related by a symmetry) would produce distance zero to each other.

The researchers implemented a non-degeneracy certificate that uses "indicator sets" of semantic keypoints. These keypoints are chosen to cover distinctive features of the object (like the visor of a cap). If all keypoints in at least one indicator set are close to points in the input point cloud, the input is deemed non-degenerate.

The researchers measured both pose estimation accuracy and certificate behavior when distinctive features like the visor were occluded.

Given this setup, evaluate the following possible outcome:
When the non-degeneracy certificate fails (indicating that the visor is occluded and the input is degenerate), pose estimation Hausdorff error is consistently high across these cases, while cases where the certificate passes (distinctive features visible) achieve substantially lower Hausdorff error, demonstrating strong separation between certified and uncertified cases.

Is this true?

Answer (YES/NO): NO